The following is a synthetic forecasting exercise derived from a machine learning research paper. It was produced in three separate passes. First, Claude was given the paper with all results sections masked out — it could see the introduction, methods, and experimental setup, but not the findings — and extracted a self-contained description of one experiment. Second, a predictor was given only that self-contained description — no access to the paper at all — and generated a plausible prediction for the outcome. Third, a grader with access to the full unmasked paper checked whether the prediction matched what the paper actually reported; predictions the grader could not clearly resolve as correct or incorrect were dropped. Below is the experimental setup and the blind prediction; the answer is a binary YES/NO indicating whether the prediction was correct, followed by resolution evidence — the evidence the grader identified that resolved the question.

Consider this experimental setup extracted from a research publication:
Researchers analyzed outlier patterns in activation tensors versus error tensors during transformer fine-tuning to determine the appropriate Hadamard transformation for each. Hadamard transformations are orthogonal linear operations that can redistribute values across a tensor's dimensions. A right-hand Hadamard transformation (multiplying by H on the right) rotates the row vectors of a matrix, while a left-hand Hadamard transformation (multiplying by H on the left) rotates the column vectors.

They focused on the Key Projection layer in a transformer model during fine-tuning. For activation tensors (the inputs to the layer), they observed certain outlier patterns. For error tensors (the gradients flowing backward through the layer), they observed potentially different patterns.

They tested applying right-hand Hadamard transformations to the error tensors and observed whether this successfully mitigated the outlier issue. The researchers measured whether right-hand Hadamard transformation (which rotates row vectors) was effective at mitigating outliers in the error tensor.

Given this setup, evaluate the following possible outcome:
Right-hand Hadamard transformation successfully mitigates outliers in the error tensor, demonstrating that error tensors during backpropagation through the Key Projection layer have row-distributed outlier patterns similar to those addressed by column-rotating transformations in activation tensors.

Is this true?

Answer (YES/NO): NO